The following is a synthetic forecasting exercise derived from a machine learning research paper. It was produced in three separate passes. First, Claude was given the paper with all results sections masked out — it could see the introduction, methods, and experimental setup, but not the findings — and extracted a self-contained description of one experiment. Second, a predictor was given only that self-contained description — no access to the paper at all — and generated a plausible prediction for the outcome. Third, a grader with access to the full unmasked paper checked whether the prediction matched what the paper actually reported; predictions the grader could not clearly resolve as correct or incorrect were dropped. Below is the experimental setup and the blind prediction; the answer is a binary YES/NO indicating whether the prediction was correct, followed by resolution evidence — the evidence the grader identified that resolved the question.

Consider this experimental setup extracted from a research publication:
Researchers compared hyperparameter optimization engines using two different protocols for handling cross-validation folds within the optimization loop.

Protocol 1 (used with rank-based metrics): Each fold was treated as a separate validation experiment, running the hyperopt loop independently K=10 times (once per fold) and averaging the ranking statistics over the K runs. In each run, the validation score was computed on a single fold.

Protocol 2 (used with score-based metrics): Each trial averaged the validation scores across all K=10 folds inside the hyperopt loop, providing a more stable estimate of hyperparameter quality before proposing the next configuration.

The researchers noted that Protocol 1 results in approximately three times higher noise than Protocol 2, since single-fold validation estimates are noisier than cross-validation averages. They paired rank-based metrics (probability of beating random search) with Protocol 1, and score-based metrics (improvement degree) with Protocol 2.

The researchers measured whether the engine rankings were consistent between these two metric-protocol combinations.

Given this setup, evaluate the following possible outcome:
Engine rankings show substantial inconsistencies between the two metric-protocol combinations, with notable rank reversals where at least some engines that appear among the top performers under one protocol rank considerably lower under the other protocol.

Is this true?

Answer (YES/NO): NO